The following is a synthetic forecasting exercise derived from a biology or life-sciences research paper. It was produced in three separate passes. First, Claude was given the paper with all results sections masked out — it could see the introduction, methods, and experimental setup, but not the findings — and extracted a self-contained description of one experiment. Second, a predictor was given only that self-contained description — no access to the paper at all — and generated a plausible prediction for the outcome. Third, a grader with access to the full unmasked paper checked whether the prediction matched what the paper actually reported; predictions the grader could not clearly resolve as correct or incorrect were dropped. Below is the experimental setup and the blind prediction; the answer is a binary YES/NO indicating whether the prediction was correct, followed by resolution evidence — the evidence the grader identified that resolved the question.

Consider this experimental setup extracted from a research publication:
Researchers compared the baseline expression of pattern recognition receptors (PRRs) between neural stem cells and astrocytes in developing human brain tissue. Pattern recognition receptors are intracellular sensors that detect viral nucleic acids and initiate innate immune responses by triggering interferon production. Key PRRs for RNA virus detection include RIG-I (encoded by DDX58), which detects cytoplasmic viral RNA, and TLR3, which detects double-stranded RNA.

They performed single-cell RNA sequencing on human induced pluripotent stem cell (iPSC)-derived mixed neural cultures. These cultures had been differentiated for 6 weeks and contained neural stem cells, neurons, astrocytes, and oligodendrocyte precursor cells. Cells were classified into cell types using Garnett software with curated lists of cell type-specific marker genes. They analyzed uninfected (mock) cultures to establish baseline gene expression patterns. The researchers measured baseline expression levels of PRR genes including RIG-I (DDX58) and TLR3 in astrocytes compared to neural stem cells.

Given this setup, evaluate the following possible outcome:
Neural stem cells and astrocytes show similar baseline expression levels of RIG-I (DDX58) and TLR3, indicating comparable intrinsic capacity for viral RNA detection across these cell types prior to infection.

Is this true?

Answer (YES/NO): YES